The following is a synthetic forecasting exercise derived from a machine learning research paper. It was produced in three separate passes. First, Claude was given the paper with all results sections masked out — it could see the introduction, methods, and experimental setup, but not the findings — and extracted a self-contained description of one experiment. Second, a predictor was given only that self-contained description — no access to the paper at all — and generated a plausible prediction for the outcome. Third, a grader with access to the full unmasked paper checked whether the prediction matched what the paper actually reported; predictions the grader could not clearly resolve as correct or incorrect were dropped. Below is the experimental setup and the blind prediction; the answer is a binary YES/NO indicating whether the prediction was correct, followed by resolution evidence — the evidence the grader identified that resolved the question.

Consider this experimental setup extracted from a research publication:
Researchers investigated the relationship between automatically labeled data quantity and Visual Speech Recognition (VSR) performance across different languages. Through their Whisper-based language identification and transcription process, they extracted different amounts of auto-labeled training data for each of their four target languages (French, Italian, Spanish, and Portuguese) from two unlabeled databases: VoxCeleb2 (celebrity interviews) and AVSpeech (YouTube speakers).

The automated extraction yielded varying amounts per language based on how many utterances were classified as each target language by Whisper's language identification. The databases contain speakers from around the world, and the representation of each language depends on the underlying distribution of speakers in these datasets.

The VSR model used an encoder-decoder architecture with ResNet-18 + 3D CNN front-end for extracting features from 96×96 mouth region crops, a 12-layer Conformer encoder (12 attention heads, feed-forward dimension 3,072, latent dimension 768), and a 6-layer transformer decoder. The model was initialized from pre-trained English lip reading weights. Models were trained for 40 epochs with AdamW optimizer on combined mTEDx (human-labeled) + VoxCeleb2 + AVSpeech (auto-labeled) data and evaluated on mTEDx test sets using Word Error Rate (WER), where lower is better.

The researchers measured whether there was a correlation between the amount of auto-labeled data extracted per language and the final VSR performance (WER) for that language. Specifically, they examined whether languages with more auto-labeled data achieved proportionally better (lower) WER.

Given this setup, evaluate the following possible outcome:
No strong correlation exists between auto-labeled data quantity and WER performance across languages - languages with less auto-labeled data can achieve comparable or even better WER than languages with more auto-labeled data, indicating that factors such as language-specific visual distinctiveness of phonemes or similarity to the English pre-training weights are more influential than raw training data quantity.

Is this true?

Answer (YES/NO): NO